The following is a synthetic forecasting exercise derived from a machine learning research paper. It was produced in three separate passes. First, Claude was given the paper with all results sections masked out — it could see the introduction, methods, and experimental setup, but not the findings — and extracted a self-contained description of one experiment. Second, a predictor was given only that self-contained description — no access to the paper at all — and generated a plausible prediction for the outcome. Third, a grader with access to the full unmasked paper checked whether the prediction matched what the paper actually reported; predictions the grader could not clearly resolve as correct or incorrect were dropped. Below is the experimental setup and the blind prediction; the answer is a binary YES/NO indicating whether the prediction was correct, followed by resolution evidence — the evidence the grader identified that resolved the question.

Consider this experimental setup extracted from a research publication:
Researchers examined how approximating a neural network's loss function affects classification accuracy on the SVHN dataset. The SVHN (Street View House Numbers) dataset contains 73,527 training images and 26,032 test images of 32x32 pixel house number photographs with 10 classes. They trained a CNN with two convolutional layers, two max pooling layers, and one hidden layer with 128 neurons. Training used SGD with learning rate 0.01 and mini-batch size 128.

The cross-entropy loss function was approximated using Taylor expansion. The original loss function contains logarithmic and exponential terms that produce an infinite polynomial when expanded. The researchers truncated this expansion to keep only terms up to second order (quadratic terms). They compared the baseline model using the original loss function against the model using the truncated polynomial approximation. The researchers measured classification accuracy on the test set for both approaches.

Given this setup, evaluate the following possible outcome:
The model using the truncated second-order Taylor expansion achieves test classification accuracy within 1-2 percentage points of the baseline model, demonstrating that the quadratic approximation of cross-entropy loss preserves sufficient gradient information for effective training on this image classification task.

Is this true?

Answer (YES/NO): YES